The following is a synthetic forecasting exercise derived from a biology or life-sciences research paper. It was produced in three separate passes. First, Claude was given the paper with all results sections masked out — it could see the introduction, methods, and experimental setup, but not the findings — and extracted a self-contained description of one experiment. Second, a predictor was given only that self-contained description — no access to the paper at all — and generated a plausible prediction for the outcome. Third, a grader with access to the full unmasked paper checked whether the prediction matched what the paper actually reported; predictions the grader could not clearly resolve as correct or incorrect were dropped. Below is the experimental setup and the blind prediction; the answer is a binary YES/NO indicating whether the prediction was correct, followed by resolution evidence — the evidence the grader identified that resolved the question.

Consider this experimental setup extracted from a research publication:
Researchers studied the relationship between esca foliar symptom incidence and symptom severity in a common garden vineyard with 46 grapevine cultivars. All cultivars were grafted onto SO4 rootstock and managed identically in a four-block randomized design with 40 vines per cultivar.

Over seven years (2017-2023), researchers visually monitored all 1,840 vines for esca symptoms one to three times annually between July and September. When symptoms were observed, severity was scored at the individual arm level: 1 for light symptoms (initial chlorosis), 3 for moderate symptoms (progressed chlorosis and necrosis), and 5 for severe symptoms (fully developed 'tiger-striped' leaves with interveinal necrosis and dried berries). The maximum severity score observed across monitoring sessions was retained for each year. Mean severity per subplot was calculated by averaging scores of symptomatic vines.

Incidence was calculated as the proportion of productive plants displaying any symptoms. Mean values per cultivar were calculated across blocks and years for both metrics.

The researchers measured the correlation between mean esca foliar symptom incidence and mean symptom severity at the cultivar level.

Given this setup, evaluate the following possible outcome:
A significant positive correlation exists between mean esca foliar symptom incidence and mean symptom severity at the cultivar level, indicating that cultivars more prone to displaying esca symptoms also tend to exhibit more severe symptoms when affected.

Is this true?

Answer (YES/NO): NO